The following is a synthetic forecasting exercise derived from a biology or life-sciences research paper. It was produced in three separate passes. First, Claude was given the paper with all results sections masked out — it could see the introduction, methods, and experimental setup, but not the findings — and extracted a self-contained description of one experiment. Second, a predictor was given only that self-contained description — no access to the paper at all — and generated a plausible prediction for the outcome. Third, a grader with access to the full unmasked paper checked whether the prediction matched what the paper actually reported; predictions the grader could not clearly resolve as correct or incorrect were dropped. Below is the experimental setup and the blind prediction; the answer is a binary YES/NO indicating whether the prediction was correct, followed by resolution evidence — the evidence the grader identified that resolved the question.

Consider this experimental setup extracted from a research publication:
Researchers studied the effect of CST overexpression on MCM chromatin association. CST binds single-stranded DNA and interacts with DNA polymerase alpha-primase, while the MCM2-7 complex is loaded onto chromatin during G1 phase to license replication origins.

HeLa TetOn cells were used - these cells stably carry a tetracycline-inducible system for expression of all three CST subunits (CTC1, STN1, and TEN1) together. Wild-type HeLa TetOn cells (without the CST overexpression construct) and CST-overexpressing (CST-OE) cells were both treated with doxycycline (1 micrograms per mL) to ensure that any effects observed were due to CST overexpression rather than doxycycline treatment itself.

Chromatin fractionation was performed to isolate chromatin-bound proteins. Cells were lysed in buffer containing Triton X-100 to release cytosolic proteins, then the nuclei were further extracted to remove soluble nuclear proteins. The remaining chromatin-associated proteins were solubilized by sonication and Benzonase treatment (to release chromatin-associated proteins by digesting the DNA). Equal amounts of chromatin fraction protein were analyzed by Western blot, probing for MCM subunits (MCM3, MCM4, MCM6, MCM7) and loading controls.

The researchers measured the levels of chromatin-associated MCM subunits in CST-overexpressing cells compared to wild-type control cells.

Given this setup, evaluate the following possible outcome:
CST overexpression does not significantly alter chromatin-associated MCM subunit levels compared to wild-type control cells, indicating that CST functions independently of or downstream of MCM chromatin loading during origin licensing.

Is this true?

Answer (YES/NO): NO